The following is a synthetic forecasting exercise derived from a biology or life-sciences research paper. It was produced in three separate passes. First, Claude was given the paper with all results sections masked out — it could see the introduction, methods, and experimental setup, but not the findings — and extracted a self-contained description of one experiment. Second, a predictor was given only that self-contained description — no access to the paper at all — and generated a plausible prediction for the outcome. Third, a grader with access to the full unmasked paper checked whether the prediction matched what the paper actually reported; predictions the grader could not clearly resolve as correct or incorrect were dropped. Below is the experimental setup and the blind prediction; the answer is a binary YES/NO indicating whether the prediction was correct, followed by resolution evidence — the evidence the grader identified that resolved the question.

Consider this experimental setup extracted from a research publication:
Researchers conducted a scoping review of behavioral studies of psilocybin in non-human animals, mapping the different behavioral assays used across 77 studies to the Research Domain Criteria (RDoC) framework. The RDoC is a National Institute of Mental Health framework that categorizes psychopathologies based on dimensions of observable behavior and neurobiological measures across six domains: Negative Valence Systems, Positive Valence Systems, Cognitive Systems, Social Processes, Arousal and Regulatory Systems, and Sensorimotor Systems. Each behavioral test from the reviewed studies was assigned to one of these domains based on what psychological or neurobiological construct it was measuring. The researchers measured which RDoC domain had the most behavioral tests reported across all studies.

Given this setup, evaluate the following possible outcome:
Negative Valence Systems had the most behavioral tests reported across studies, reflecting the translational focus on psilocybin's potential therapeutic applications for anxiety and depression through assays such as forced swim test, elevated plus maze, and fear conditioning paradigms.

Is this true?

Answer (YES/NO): NO